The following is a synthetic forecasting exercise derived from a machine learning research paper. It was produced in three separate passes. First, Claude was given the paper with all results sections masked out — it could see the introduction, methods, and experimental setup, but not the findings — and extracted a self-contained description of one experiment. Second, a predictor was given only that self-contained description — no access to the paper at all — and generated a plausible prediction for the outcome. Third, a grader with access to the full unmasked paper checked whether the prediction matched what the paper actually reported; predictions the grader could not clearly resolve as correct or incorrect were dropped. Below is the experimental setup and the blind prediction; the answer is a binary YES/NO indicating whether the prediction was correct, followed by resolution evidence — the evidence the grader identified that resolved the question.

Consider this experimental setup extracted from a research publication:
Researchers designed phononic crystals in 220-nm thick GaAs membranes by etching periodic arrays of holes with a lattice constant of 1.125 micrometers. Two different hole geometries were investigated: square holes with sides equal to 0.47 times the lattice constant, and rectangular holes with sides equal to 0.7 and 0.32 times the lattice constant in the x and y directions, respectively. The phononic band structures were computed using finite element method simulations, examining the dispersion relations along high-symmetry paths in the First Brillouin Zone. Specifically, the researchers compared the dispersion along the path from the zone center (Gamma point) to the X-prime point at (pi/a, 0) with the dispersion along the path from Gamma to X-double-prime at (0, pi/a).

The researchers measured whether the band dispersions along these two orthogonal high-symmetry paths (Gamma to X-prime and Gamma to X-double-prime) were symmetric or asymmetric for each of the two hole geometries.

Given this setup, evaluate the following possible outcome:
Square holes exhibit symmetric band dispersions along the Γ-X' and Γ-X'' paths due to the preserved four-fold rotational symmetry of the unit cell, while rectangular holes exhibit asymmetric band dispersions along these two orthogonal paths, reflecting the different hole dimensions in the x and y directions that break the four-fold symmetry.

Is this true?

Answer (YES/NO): YES